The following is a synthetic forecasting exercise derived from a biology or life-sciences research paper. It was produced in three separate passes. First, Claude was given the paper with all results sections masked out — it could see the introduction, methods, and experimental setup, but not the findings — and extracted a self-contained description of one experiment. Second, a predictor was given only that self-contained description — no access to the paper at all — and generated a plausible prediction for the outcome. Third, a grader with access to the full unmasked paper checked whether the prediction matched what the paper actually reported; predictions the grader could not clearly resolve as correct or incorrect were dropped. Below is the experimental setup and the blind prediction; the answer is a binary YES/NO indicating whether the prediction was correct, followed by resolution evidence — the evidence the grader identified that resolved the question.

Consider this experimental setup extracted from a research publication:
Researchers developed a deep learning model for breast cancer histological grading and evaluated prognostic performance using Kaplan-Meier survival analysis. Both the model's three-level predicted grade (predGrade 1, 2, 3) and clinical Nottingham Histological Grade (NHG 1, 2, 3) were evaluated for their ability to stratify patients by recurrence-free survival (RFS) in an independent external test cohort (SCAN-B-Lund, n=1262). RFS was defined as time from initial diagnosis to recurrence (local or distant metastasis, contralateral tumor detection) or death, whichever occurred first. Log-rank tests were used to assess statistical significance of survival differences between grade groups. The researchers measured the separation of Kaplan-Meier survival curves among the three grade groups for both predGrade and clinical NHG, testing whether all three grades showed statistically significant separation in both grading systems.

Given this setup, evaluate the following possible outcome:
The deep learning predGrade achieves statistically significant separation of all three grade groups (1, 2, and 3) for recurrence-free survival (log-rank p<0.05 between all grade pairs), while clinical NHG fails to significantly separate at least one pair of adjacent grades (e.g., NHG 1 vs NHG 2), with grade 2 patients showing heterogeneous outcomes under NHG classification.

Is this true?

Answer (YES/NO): NO